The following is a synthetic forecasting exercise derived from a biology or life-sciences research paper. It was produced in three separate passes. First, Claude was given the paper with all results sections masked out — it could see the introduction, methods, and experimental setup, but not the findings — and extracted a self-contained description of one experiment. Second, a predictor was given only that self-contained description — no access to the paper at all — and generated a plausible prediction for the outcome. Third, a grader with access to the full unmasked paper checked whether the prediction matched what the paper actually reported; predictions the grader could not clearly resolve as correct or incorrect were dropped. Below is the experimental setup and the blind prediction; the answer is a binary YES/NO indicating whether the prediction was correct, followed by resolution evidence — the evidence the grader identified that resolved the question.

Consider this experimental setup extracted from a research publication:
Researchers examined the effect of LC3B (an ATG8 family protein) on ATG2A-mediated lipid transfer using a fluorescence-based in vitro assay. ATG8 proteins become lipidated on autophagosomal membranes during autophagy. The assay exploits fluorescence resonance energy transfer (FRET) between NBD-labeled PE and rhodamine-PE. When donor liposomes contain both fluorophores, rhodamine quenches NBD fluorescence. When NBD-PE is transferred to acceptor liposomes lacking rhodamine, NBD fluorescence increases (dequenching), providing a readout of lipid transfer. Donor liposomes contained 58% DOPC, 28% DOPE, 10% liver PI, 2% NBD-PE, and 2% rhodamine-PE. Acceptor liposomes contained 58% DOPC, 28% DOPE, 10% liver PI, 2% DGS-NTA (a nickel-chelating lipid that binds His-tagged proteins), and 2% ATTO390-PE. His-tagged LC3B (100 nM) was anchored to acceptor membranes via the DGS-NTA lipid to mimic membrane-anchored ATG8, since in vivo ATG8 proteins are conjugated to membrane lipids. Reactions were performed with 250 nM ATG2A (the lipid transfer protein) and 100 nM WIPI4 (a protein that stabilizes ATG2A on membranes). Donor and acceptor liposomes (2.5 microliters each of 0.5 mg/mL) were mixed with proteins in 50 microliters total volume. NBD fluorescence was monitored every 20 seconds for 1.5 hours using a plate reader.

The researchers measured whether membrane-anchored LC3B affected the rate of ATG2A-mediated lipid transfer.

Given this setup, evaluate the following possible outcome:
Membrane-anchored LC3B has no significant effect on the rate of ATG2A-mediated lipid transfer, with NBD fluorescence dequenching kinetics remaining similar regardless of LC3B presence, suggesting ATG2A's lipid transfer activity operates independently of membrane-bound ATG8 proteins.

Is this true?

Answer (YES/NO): NO